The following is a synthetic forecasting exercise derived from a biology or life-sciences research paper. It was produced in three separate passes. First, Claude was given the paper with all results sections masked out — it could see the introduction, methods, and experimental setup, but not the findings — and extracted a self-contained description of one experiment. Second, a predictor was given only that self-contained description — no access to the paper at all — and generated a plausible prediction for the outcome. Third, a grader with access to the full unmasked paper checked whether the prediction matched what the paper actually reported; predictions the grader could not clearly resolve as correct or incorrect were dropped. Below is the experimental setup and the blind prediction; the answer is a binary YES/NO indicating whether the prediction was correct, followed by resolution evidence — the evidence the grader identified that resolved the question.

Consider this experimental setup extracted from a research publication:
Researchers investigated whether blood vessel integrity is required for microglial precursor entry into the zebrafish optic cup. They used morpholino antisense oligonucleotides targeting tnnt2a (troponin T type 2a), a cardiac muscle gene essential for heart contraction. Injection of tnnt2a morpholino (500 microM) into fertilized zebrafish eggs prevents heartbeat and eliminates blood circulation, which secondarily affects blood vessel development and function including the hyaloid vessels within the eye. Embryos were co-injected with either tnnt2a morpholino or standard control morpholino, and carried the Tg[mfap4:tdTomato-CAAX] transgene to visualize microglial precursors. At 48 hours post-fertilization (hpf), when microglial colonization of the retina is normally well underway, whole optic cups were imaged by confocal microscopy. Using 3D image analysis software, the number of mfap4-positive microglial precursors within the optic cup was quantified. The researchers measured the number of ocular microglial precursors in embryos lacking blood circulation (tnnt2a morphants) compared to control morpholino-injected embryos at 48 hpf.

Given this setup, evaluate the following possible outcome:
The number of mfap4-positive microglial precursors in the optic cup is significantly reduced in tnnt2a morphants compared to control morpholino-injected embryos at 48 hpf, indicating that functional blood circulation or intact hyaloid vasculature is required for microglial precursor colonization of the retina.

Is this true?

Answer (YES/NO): NO